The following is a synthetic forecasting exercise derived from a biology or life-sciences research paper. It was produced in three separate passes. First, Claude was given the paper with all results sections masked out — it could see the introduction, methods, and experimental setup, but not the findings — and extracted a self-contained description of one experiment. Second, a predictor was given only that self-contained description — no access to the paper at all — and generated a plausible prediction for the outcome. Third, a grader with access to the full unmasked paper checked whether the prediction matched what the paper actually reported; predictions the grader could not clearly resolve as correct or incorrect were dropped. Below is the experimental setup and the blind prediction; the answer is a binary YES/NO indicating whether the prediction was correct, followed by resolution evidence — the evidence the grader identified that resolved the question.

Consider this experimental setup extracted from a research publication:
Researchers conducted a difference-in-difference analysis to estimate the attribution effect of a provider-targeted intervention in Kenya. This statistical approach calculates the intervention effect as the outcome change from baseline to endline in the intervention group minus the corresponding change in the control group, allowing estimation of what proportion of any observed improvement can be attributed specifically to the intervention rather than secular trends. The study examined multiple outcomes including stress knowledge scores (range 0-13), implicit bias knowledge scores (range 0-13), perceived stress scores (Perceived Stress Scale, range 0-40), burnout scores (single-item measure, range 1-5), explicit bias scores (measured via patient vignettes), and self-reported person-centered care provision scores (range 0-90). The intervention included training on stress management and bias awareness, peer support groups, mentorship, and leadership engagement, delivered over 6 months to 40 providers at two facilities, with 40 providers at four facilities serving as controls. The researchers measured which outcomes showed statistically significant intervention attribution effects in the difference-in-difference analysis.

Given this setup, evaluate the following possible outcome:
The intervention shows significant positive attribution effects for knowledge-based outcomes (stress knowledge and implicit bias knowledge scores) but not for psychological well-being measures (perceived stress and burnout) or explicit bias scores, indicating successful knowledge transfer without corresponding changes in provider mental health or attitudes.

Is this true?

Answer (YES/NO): NO